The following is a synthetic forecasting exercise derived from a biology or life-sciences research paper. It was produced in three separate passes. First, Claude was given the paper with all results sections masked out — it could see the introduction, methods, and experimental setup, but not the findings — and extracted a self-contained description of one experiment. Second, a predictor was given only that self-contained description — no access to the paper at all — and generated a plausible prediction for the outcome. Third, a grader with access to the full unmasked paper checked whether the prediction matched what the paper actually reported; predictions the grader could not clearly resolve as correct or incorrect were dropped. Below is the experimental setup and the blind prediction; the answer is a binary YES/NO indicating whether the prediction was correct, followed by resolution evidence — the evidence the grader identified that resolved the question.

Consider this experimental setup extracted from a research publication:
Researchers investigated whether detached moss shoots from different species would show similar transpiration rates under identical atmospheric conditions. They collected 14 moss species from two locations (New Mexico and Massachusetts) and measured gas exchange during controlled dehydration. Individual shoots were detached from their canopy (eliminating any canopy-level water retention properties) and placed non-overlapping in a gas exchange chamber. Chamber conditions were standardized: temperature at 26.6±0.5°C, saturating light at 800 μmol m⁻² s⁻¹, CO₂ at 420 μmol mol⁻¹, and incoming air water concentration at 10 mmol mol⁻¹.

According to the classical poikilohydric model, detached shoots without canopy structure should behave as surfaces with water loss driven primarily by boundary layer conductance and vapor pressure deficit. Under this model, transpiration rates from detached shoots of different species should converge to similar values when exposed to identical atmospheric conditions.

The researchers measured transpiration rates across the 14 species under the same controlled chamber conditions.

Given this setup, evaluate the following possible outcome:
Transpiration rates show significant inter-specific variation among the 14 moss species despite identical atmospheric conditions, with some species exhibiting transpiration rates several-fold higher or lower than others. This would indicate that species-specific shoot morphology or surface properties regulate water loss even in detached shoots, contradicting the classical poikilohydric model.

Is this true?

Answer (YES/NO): NO